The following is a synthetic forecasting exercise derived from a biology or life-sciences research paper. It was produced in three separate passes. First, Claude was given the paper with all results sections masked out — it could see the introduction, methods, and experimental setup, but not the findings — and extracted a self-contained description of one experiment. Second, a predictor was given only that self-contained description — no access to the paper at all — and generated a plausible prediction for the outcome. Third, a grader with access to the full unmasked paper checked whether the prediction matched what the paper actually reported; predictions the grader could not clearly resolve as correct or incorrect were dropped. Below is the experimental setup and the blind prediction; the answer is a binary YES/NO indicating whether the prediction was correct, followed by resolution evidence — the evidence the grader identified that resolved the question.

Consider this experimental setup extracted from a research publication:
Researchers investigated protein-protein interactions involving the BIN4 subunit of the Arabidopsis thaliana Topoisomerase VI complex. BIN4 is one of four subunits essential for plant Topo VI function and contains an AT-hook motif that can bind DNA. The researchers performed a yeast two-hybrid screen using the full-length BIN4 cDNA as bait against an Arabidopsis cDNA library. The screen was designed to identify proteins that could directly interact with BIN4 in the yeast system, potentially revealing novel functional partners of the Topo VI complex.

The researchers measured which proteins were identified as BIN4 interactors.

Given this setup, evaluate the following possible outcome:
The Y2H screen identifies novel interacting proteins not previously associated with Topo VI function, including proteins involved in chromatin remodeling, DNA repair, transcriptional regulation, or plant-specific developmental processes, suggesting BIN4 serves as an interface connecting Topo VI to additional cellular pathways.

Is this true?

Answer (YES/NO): NO